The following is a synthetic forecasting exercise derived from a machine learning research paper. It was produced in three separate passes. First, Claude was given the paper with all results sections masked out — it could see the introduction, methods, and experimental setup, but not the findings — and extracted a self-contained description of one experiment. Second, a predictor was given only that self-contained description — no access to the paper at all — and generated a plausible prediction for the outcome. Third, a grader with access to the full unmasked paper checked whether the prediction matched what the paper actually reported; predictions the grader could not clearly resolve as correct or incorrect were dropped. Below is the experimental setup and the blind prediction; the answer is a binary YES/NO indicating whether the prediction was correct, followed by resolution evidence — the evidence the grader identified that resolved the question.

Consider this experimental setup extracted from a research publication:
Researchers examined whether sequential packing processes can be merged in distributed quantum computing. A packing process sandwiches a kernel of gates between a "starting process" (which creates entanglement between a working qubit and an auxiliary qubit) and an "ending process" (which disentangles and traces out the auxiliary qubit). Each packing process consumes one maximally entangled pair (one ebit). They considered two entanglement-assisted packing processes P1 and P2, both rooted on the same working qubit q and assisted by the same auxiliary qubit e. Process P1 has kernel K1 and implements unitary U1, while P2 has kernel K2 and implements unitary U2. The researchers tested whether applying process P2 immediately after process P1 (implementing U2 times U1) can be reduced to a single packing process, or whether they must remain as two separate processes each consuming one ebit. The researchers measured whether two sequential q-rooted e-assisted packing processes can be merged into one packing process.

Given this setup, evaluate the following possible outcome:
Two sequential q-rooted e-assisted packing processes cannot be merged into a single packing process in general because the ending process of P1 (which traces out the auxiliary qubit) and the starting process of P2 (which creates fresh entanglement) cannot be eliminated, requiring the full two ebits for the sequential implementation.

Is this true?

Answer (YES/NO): NO